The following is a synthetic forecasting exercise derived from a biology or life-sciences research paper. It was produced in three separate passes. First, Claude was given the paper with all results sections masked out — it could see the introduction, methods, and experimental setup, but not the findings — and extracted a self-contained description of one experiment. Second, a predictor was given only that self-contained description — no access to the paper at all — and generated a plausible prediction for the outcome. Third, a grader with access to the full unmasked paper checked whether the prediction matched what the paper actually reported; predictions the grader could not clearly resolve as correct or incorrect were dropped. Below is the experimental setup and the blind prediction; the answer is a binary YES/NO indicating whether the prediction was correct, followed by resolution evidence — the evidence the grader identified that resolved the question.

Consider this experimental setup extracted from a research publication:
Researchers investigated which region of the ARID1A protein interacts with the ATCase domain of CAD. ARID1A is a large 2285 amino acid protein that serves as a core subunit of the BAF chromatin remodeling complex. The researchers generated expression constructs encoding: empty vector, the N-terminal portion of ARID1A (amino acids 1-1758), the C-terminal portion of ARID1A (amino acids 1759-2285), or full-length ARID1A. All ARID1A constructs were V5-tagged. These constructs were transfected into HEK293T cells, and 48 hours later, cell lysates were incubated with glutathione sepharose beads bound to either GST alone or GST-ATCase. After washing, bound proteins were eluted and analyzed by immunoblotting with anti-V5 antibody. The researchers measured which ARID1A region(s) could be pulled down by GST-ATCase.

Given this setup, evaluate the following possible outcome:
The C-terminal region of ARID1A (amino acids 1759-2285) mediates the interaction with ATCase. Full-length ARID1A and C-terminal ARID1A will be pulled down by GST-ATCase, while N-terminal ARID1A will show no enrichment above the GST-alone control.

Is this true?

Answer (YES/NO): YES